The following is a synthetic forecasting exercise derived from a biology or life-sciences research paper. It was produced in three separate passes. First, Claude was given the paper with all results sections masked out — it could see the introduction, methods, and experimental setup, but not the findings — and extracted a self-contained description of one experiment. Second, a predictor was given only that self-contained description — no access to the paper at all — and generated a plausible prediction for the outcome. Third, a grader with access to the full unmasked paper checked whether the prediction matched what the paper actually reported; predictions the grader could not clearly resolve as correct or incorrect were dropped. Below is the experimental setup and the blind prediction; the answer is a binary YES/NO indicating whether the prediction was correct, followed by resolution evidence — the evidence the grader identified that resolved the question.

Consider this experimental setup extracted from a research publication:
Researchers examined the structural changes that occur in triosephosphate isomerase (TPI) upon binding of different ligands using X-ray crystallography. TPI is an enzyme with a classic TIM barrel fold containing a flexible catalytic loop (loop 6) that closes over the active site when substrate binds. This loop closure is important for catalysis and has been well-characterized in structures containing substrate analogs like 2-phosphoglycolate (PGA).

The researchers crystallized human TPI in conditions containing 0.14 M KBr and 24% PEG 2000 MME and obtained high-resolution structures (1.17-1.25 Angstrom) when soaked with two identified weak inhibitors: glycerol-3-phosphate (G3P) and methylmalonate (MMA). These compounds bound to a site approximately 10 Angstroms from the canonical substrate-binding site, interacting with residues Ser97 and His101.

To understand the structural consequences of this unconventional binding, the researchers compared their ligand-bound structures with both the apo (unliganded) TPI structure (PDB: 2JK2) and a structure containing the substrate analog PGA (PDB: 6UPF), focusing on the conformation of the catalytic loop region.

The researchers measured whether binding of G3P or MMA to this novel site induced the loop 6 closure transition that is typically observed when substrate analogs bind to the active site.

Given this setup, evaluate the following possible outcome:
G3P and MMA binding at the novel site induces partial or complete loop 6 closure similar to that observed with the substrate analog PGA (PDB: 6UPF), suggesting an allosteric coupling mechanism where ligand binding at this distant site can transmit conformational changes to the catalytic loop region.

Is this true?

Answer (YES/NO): NO